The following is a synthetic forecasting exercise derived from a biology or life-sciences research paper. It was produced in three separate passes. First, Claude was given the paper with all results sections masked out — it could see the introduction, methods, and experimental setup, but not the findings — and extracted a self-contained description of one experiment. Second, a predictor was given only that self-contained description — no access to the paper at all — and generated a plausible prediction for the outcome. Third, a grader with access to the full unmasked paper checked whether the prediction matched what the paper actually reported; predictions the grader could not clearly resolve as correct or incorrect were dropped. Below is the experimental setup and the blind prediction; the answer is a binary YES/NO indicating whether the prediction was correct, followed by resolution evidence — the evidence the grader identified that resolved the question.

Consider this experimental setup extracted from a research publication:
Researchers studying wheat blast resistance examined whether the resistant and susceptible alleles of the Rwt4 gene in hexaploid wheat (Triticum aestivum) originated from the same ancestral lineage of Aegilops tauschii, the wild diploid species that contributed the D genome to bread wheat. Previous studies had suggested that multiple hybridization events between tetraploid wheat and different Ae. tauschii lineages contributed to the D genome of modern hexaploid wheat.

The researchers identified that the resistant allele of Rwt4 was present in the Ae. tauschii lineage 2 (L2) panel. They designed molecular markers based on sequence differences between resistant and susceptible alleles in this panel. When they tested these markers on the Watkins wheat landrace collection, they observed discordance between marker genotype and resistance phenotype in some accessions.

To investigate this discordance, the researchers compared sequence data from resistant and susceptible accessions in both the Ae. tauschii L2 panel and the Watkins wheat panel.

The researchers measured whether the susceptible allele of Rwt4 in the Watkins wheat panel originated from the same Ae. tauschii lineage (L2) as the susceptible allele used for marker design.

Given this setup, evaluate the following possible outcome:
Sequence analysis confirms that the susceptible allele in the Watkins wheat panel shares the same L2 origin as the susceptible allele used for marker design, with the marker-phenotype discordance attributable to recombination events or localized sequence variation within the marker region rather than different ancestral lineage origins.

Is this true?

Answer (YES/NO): NO